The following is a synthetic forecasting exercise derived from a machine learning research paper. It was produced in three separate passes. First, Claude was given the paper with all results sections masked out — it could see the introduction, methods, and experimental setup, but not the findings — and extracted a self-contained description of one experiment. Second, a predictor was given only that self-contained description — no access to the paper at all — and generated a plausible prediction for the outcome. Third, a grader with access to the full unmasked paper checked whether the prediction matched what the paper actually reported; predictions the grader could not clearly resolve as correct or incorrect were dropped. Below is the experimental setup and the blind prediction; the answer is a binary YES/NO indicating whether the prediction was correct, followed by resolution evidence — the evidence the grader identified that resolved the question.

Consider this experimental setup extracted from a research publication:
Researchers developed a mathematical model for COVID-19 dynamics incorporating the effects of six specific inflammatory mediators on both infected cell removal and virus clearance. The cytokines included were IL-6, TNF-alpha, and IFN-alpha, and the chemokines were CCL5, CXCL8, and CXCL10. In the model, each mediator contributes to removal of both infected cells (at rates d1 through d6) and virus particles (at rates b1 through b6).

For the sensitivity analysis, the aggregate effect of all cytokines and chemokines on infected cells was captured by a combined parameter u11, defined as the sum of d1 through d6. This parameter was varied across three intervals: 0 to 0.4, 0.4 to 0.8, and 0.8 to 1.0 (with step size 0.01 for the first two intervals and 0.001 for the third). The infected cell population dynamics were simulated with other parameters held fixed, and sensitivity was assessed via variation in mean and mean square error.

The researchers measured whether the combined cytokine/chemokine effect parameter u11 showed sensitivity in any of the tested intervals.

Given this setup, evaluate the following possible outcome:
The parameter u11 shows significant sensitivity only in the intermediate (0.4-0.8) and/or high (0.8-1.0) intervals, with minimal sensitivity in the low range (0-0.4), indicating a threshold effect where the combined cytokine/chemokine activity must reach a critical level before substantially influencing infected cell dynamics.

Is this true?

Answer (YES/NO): NO